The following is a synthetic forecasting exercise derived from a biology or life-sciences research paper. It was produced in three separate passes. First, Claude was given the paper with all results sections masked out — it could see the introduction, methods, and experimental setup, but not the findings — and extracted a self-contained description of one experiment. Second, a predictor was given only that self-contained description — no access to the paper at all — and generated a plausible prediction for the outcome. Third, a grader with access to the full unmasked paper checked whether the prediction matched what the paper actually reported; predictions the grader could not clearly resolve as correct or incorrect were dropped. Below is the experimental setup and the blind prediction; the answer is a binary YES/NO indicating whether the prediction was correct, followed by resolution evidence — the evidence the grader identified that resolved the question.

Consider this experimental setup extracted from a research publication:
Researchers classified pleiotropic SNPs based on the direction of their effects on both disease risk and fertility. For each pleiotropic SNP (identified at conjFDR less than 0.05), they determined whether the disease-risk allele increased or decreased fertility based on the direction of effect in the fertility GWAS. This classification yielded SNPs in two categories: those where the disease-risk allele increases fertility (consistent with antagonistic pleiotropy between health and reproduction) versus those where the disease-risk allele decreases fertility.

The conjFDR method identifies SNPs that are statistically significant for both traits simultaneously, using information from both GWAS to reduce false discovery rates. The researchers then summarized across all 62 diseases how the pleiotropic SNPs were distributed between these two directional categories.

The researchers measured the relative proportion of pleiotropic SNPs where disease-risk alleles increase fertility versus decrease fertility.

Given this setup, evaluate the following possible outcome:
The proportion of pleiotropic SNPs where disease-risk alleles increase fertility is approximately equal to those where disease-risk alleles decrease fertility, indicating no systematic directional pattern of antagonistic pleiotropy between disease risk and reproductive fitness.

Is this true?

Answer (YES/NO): YES